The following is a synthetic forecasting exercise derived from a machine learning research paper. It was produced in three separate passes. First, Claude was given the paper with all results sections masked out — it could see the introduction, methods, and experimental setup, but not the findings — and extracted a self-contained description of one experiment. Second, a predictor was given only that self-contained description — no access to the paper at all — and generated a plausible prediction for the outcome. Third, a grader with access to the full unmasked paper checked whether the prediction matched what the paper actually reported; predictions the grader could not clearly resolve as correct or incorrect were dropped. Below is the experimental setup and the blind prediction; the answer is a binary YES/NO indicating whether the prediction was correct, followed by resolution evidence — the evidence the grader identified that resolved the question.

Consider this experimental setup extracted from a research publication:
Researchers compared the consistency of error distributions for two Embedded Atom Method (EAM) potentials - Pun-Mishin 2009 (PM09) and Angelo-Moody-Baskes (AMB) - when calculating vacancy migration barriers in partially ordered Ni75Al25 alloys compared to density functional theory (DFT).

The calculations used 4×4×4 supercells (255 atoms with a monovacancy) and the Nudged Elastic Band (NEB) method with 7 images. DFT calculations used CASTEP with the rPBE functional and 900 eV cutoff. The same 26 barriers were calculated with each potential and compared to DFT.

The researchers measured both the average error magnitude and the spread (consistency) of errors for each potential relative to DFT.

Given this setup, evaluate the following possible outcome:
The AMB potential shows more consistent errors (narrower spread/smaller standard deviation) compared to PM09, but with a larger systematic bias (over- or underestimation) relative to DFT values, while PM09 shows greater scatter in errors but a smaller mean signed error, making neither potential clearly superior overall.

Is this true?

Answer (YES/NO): NO